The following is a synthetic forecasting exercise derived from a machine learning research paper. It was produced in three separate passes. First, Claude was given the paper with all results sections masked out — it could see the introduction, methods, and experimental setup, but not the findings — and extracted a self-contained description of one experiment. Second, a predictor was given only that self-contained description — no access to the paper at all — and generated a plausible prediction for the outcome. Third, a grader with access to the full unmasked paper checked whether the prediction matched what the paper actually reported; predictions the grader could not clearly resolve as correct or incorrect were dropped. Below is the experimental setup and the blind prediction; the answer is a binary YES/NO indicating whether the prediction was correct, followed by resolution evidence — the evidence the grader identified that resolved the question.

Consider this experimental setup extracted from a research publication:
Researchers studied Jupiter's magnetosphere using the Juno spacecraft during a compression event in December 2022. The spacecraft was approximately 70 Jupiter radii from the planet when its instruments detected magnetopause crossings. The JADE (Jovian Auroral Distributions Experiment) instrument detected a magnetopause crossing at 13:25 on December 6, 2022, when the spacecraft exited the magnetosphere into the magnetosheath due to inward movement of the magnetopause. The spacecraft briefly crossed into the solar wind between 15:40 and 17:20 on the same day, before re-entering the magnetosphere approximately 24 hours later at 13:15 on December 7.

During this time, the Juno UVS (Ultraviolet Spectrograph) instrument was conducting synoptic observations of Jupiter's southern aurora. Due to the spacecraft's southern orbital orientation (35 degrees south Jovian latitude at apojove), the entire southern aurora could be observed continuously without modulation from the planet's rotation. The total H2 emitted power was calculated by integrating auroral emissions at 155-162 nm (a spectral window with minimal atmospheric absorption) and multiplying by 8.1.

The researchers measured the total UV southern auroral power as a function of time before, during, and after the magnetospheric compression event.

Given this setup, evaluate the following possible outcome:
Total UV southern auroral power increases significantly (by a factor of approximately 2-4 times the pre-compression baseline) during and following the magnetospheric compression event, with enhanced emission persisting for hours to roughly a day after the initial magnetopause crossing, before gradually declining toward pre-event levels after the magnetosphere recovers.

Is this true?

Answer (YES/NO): NO